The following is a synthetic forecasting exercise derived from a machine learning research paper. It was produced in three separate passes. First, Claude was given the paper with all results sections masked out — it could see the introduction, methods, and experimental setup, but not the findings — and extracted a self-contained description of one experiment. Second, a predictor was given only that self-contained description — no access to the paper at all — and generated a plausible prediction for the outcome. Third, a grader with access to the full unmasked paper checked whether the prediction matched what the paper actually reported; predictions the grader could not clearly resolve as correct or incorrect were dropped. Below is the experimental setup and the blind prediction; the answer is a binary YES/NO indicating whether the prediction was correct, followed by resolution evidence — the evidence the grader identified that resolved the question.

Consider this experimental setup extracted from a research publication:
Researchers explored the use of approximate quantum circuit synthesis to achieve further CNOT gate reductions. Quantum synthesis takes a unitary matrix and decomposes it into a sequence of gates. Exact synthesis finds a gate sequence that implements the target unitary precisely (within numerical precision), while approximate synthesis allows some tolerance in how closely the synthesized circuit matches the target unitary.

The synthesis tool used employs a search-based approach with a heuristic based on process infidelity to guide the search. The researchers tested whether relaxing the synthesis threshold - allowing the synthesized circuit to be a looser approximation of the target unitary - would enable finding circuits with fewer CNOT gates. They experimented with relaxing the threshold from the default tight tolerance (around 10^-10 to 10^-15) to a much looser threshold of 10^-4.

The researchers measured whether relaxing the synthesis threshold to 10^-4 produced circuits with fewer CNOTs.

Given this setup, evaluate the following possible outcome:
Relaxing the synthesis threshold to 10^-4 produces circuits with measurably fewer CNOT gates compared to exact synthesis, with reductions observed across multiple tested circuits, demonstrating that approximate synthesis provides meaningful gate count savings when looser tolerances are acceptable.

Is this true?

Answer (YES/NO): NO